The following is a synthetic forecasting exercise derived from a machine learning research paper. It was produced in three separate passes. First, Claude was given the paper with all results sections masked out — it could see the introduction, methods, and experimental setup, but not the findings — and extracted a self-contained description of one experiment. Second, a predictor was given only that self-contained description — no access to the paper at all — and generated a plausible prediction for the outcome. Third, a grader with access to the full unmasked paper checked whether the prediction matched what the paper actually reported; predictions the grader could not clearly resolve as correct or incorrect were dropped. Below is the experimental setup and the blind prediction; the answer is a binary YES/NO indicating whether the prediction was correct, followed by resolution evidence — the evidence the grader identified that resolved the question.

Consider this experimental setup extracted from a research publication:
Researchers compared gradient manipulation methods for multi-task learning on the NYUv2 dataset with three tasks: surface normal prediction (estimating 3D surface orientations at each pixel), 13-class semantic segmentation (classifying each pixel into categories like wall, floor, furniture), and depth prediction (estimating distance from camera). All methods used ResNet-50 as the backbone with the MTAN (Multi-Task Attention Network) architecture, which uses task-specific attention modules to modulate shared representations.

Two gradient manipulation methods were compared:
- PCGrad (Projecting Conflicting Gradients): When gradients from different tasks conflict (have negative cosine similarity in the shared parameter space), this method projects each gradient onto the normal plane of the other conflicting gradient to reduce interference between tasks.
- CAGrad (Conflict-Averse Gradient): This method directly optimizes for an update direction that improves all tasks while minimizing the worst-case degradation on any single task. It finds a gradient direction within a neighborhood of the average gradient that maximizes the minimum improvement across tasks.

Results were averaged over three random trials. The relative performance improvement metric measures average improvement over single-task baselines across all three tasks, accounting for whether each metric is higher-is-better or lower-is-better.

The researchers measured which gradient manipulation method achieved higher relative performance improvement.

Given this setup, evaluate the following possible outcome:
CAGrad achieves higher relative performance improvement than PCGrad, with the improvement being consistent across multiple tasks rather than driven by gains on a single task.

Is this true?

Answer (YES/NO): YES